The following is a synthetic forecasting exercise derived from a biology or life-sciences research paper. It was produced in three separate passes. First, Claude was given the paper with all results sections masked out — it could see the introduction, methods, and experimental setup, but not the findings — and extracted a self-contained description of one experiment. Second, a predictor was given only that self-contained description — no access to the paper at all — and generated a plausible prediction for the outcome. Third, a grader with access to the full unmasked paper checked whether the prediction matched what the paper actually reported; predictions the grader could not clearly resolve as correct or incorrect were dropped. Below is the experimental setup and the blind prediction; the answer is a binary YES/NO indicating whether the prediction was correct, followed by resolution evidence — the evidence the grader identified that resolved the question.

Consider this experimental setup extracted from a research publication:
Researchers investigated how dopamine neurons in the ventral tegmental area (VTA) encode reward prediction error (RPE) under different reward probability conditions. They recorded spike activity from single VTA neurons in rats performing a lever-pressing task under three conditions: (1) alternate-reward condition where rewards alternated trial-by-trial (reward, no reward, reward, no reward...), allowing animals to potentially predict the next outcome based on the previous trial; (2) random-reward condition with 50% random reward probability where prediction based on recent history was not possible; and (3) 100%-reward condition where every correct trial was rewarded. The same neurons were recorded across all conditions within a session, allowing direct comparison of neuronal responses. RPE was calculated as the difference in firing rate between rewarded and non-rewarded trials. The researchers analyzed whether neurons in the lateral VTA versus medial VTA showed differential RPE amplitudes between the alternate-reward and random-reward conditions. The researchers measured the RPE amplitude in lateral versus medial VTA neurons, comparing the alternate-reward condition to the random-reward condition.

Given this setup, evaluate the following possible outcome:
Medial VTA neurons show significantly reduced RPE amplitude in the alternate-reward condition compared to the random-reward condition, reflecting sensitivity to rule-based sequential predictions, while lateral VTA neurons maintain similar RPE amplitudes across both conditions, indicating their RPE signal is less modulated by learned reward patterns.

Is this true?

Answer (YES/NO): NO